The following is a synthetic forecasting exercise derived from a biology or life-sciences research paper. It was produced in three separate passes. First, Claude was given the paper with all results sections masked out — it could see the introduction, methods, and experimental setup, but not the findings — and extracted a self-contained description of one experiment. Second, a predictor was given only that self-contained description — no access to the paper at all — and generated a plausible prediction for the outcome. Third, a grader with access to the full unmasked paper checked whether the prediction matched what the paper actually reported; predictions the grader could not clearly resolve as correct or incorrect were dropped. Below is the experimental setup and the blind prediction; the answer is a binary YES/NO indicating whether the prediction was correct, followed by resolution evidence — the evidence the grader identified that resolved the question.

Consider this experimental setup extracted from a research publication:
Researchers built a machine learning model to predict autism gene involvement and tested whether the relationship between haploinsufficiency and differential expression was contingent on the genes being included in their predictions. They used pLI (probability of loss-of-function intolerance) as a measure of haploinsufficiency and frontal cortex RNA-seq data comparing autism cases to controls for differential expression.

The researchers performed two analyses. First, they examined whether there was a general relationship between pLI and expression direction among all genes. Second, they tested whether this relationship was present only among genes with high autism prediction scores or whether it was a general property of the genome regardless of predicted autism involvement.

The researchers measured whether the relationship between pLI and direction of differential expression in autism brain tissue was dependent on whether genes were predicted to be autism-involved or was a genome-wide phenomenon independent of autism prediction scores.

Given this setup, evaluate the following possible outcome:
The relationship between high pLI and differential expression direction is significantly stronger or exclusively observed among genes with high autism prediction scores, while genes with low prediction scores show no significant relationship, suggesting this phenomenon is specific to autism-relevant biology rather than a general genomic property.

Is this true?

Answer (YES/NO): YES